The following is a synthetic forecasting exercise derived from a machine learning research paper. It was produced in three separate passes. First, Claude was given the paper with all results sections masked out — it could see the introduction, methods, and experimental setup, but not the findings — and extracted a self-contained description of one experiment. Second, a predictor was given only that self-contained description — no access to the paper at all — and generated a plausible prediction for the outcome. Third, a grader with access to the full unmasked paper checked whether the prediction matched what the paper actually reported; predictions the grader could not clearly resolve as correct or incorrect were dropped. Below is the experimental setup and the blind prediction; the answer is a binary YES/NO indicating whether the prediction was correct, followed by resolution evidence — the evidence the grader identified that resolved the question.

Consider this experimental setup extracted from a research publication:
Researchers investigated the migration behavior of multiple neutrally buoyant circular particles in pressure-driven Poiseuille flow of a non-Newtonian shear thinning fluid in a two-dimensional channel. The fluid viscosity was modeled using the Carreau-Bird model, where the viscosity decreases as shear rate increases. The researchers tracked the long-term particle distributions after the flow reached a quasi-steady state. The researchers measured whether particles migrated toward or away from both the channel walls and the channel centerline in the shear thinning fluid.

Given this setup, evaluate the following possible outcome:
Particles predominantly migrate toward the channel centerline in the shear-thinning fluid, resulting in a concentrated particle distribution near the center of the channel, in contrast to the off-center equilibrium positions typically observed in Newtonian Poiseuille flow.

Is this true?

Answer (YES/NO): NO